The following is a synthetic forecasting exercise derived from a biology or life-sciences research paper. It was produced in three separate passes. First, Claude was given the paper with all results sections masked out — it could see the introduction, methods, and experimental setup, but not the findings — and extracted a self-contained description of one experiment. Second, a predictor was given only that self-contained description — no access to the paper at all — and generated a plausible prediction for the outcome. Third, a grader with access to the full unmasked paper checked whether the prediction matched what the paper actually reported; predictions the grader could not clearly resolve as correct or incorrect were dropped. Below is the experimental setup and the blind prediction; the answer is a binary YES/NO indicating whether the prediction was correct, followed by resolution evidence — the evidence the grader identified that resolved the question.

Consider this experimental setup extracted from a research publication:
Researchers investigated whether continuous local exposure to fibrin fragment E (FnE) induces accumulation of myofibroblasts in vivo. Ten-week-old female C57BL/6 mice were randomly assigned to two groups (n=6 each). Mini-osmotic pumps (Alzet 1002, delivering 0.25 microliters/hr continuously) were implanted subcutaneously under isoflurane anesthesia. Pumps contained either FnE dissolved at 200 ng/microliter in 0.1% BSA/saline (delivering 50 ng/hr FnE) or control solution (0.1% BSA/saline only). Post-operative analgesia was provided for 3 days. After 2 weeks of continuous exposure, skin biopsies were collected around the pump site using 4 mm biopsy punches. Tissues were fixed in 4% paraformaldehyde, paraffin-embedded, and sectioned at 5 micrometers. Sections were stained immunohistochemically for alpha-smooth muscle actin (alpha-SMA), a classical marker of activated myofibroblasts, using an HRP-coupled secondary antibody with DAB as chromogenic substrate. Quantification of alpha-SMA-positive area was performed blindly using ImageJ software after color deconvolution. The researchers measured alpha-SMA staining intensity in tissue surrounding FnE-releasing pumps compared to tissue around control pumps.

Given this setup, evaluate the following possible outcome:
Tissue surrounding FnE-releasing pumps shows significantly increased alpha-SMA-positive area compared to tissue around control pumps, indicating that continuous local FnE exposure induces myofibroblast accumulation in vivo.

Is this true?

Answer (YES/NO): YES